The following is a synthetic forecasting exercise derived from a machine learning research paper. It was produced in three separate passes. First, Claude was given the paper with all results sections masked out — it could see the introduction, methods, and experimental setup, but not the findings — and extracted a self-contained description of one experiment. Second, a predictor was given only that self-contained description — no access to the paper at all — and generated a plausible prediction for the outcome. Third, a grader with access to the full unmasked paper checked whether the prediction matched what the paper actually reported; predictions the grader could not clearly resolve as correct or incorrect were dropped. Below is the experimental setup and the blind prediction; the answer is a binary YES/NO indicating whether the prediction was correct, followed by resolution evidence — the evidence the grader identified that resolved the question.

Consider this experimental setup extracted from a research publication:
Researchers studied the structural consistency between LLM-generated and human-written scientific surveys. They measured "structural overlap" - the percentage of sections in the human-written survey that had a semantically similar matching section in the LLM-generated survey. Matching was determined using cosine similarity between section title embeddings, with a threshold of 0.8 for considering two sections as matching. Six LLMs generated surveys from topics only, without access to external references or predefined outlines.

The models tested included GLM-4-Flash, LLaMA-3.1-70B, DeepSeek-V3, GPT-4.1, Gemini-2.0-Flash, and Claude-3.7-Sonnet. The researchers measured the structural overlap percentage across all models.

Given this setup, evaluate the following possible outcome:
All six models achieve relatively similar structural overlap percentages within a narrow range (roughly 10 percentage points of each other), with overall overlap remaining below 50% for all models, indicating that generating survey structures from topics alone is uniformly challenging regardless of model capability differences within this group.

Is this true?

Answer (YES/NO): YES